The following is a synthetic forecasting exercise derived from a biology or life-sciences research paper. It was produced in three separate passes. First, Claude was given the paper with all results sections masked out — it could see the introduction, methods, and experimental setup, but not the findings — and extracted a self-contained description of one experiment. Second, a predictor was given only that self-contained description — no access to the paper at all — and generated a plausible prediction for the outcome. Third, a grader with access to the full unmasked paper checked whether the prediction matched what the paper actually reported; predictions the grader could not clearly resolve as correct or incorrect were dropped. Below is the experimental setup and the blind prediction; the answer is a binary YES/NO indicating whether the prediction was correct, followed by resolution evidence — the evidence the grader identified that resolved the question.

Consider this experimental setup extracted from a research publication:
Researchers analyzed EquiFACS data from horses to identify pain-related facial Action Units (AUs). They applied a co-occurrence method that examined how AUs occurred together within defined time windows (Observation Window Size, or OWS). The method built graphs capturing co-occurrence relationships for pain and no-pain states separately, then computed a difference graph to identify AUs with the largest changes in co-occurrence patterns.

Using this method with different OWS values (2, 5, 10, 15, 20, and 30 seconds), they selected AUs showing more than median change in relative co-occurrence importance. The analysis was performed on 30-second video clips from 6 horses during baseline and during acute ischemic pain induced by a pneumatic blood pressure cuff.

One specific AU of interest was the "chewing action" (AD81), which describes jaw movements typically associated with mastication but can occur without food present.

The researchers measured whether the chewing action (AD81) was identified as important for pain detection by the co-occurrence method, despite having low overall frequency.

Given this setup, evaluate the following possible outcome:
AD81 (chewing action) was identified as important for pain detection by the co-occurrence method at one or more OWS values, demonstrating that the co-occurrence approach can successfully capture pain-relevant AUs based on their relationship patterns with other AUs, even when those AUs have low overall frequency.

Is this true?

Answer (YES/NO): YES